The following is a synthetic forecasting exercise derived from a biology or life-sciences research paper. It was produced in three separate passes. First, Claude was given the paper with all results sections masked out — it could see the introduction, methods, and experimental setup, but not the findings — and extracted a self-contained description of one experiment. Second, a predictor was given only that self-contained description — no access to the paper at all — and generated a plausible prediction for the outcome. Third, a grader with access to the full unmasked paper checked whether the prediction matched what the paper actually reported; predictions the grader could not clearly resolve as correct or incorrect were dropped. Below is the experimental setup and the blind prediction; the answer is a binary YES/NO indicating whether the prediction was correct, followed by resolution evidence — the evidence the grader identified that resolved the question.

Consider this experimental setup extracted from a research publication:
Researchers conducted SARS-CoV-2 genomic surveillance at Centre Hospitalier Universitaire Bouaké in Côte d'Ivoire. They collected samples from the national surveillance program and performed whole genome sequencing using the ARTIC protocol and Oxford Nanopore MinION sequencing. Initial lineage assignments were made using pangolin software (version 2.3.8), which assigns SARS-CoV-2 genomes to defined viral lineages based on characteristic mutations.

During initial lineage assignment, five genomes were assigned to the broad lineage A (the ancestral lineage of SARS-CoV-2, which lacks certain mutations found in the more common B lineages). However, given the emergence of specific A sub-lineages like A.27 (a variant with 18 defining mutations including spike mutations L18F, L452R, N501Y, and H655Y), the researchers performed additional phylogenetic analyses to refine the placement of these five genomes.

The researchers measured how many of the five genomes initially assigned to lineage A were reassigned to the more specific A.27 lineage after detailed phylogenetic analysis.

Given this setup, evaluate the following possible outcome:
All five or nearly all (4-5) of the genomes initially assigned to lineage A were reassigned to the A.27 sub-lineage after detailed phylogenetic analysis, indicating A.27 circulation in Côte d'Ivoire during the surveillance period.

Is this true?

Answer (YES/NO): YES